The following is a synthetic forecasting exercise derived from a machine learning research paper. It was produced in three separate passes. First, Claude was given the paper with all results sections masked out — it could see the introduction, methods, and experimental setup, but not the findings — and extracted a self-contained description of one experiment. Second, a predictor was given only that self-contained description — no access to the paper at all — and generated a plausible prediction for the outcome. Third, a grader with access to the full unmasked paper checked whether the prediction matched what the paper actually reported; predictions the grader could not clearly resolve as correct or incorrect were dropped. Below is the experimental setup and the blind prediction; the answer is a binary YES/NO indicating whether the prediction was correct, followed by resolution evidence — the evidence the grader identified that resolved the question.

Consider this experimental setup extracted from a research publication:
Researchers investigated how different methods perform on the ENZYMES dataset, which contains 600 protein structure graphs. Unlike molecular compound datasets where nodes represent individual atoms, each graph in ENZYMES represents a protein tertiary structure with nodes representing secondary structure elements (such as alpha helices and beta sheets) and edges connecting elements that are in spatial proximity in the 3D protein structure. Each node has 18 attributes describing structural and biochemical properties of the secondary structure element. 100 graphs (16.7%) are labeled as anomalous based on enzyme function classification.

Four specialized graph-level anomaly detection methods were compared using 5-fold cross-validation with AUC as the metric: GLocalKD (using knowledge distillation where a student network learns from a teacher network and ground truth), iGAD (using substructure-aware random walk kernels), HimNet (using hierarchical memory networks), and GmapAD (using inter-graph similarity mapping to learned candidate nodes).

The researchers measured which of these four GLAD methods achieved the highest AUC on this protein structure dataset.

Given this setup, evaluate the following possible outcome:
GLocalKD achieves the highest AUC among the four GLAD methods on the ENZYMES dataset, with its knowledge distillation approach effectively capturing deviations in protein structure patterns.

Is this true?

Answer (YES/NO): YES